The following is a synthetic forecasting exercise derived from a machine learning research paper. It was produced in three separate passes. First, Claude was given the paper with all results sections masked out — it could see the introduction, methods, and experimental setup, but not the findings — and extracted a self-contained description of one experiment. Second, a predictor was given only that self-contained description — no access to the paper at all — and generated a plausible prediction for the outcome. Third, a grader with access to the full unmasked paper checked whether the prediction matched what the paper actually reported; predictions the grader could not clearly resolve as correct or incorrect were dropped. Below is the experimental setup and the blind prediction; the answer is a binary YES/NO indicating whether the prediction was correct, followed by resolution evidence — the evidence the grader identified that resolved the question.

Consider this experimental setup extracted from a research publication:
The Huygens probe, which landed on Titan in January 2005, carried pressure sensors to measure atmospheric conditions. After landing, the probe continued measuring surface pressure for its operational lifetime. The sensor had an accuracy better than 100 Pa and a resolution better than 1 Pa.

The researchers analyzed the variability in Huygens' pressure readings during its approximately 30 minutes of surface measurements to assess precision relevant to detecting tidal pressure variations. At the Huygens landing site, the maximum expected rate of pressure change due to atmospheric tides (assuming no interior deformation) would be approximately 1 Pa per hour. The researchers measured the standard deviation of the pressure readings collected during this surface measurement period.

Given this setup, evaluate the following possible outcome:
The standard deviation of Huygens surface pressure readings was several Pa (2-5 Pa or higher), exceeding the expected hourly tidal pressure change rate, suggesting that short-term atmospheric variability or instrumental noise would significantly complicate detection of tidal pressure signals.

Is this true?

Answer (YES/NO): NO